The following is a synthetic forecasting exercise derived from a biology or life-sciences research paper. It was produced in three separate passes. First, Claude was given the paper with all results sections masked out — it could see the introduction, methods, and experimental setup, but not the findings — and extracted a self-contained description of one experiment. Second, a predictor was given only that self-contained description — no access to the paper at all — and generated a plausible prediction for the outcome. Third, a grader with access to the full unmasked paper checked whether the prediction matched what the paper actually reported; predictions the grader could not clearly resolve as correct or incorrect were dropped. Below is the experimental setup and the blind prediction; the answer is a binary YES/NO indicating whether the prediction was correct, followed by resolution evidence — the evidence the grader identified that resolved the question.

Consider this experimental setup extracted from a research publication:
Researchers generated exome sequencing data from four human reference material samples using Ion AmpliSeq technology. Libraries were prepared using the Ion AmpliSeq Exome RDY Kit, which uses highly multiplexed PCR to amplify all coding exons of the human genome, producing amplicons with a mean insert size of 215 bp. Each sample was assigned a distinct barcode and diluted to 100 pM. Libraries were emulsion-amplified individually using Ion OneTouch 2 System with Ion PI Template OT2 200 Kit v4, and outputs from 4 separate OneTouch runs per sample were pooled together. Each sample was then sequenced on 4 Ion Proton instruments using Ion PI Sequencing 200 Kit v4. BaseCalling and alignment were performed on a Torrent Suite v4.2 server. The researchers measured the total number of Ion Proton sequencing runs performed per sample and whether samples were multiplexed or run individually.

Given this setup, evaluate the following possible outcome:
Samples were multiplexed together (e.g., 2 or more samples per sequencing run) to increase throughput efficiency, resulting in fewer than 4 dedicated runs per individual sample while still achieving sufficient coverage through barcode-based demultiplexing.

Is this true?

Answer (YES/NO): NO